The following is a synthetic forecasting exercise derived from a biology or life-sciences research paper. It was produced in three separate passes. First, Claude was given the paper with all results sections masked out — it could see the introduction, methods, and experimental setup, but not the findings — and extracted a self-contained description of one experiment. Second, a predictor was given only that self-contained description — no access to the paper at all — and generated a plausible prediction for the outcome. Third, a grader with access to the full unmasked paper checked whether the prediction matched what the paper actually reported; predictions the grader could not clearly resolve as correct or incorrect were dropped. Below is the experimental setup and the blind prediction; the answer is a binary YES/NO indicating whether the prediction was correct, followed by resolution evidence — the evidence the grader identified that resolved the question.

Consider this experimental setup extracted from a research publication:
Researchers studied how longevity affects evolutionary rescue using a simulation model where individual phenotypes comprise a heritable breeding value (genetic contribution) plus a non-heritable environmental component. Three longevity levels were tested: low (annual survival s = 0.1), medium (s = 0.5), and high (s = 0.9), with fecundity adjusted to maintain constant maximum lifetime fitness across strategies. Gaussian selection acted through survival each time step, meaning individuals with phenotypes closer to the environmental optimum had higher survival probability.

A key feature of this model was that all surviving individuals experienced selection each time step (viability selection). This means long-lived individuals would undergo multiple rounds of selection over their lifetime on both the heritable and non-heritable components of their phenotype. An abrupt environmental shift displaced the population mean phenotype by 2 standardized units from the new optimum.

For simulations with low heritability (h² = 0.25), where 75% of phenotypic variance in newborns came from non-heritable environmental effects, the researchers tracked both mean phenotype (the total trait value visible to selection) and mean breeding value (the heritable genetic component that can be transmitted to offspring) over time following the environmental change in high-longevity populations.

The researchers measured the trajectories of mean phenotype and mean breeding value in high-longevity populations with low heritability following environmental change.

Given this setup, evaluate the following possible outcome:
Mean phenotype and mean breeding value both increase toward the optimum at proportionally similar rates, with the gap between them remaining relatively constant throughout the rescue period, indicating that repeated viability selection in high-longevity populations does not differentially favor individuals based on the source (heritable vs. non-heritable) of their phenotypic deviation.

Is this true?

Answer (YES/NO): NO